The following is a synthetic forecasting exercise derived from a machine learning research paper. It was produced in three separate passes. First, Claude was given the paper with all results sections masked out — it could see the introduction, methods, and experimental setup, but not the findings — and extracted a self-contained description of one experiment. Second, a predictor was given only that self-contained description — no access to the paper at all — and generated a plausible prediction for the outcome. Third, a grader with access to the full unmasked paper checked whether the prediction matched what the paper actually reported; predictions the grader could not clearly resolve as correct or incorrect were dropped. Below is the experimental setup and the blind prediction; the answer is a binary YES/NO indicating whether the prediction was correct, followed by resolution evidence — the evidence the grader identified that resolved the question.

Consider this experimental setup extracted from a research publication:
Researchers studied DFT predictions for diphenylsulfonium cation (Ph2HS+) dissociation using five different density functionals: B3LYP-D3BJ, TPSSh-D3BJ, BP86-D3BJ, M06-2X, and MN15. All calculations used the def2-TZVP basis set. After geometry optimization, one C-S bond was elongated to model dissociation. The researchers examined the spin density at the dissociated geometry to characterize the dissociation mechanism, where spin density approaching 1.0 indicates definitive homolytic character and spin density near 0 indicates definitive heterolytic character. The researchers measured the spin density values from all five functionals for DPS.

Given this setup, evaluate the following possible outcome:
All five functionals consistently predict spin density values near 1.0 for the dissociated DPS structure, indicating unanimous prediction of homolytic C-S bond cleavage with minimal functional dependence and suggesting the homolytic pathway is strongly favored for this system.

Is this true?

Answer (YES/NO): NO